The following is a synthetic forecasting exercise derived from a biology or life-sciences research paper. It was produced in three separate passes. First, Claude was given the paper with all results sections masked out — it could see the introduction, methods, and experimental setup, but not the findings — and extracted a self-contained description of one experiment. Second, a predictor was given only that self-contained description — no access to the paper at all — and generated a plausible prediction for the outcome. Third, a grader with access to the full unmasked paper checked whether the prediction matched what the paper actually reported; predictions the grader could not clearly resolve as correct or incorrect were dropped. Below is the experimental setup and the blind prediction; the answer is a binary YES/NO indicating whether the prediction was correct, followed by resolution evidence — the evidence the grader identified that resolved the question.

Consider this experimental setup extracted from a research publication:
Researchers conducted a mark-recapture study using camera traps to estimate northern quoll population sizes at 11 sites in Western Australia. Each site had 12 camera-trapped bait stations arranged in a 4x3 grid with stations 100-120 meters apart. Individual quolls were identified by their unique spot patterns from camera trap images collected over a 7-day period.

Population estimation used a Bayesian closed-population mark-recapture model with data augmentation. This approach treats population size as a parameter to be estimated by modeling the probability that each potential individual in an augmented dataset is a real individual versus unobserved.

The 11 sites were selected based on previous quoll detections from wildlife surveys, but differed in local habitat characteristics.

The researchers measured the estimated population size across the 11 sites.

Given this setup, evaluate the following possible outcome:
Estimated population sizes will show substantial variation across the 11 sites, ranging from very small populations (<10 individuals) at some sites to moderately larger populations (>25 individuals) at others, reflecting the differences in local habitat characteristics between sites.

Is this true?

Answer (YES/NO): NO